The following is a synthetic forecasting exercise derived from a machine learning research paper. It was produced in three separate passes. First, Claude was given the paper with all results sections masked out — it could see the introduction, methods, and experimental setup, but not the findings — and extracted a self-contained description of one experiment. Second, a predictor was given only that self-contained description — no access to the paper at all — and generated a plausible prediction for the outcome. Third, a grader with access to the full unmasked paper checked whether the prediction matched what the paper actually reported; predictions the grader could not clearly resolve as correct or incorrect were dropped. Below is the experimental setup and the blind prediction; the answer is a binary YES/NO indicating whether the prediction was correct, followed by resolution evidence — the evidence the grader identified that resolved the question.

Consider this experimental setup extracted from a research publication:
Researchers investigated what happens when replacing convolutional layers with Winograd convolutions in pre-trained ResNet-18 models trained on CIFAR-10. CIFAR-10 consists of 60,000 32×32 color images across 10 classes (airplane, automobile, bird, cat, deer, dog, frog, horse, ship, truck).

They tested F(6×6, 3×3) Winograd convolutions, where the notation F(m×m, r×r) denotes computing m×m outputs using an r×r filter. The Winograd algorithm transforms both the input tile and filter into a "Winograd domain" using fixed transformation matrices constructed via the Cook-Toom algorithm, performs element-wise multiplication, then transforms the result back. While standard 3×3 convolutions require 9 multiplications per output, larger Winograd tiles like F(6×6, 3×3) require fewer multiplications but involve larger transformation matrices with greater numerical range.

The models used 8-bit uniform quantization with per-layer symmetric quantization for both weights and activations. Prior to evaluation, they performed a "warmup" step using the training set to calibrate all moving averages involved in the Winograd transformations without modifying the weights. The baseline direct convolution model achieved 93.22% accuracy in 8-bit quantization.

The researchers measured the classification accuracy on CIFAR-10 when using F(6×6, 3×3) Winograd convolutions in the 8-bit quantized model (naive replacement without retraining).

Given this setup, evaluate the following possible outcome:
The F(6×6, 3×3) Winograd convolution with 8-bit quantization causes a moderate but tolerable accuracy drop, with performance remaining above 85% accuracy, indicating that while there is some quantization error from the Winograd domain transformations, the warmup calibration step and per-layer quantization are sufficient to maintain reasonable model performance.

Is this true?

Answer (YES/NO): NO